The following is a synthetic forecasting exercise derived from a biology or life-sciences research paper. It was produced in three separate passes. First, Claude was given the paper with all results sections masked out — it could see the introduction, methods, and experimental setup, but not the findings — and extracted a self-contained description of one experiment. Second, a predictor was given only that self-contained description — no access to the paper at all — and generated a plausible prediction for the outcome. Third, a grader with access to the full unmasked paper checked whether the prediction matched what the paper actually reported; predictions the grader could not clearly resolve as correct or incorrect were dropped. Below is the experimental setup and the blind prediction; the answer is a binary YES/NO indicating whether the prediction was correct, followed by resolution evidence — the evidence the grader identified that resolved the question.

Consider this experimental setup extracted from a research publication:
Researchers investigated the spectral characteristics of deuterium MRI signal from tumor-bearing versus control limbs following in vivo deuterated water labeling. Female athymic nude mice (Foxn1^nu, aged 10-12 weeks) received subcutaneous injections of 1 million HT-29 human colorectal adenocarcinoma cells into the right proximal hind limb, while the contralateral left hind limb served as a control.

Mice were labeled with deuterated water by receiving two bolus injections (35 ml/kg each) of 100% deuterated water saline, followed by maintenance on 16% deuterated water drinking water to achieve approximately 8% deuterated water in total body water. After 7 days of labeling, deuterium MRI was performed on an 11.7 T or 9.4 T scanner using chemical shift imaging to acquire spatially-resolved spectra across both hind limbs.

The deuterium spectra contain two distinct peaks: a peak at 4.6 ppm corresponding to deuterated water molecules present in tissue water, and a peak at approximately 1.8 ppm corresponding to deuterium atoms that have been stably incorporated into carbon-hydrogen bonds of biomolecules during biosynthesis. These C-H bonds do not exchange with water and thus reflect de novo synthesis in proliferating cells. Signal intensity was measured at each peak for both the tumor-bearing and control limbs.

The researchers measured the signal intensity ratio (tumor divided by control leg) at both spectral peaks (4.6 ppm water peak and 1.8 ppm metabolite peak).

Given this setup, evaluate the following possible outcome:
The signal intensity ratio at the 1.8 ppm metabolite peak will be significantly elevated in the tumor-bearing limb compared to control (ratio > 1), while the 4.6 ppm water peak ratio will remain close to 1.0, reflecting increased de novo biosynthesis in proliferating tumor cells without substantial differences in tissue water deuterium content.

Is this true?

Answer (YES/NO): YES